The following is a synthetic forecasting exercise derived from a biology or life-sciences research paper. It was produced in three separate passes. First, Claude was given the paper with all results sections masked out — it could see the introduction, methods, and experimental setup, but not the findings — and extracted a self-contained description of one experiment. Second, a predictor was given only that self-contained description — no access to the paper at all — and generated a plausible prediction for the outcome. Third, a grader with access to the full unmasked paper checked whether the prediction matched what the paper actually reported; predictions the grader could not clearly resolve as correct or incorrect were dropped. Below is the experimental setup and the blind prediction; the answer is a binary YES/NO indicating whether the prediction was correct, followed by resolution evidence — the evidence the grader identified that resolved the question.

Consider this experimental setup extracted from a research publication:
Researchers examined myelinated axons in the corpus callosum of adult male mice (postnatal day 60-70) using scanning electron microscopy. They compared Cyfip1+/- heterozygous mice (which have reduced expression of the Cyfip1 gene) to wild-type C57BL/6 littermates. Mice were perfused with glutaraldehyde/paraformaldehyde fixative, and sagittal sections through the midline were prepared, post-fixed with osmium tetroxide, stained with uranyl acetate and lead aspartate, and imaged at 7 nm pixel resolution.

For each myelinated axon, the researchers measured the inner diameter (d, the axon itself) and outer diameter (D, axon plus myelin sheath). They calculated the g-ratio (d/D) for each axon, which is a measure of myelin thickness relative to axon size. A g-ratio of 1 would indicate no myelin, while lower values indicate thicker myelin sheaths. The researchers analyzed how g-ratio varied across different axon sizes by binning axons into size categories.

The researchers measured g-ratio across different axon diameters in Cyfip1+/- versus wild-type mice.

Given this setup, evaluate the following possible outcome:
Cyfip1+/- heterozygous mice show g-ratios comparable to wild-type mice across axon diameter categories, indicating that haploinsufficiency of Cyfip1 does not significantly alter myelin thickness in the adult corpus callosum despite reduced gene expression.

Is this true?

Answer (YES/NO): NO